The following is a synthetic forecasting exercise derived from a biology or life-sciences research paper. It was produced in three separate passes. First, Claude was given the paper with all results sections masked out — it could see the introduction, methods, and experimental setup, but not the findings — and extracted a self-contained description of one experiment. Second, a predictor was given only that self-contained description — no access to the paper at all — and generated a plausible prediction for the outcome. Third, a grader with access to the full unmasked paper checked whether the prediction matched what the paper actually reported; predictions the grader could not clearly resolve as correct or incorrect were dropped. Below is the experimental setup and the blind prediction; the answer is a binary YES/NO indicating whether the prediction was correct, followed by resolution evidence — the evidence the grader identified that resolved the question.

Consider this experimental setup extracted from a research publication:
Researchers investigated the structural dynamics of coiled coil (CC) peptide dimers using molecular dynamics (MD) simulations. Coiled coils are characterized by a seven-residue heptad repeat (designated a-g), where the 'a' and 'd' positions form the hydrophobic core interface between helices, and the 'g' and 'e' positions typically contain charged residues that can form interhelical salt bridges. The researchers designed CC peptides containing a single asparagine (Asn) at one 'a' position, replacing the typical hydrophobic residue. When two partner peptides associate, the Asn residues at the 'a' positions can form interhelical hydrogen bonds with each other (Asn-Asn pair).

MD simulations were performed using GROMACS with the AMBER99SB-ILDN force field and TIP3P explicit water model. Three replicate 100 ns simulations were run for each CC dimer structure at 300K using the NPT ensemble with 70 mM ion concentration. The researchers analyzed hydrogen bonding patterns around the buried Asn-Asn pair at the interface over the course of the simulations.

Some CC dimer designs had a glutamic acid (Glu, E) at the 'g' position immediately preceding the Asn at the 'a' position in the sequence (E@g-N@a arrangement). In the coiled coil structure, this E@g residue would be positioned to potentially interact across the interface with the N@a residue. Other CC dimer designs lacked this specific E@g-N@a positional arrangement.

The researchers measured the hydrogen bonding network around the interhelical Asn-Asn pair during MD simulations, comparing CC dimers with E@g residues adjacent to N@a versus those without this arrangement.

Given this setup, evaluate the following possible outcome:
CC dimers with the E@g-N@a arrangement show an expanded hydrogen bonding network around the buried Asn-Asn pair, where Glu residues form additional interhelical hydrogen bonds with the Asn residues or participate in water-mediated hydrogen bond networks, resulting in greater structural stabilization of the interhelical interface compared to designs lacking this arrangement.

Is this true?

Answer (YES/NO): YES